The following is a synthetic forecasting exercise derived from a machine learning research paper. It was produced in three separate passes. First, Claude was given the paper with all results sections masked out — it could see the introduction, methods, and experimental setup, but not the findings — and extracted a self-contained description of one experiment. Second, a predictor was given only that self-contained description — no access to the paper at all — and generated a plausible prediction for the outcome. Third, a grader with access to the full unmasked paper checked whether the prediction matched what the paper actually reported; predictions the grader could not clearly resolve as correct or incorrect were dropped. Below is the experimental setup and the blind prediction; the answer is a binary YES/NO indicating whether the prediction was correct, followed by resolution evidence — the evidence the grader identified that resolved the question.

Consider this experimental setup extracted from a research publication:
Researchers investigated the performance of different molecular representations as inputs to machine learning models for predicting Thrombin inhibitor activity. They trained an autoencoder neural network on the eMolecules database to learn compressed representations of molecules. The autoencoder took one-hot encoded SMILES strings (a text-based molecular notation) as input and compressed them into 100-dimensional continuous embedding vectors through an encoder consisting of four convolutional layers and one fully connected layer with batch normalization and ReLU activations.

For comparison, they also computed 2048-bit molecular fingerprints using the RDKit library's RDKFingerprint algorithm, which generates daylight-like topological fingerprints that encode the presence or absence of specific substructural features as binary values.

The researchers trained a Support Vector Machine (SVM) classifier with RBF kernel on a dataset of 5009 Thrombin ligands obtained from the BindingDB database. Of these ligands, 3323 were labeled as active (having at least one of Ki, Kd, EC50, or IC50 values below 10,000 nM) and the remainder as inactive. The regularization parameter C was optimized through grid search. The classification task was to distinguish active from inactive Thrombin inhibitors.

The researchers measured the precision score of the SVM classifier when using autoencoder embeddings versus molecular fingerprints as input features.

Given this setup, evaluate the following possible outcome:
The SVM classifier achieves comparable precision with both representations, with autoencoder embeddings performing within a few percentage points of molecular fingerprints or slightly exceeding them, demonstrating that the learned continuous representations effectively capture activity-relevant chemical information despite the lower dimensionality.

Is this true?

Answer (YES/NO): NO